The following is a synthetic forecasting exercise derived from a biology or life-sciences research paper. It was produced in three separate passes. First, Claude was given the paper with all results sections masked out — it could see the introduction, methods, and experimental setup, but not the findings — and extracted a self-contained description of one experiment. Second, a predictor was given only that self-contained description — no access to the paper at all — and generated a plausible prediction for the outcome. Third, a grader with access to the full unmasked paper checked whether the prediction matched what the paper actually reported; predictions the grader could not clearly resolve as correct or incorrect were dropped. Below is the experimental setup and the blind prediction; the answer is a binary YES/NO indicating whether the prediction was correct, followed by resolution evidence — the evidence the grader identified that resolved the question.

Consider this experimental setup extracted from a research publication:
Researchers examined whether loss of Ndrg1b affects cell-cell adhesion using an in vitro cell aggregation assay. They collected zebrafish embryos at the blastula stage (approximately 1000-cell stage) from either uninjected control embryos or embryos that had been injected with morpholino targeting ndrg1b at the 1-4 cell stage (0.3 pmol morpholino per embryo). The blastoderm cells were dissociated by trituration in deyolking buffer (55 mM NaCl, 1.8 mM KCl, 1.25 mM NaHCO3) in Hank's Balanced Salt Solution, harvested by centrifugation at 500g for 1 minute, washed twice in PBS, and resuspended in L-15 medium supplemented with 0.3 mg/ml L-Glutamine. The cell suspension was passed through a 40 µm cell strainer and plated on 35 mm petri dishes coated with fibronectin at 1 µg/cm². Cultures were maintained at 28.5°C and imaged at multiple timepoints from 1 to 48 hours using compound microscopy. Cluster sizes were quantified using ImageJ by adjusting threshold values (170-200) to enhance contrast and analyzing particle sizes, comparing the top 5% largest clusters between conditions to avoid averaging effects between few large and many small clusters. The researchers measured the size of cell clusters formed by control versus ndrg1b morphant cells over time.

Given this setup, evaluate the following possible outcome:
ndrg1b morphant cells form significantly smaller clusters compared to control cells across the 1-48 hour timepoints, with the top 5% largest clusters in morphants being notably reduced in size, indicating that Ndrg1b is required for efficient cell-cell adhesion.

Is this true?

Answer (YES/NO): YES